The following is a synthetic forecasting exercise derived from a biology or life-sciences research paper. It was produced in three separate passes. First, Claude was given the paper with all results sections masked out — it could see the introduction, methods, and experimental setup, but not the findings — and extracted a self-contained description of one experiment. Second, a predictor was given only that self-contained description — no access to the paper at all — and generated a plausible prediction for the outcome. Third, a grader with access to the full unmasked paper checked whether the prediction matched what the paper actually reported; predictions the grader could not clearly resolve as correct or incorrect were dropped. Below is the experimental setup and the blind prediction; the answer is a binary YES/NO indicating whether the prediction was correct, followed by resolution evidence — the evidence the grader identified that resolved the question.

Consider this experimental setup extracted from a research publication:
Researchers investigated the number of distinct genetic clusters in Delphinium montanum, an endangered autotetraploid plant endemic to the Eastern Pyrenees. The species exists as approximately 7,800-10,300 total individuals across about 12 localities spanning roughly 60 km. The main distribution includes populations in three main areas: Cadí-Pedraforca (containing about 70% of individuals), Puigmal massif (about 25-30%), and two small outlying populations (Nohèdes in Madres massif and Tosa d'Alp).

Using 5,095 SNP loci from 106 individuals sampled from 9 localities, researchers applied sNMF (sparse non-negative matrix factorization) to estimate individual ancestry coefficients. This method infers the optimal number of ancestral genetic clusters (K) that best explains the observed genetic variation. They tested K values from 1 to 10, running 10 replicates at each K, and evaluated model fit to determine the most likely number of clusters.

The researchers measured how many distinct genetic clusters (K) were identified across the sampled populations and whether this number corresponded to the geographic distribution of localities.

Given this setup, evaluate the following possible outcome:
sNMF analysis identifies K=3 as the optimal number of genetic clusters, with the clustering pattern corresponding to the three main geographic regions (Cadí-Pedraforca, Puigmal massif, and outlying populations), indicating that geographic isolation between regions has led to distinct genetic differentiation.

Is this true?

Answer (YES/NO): NO